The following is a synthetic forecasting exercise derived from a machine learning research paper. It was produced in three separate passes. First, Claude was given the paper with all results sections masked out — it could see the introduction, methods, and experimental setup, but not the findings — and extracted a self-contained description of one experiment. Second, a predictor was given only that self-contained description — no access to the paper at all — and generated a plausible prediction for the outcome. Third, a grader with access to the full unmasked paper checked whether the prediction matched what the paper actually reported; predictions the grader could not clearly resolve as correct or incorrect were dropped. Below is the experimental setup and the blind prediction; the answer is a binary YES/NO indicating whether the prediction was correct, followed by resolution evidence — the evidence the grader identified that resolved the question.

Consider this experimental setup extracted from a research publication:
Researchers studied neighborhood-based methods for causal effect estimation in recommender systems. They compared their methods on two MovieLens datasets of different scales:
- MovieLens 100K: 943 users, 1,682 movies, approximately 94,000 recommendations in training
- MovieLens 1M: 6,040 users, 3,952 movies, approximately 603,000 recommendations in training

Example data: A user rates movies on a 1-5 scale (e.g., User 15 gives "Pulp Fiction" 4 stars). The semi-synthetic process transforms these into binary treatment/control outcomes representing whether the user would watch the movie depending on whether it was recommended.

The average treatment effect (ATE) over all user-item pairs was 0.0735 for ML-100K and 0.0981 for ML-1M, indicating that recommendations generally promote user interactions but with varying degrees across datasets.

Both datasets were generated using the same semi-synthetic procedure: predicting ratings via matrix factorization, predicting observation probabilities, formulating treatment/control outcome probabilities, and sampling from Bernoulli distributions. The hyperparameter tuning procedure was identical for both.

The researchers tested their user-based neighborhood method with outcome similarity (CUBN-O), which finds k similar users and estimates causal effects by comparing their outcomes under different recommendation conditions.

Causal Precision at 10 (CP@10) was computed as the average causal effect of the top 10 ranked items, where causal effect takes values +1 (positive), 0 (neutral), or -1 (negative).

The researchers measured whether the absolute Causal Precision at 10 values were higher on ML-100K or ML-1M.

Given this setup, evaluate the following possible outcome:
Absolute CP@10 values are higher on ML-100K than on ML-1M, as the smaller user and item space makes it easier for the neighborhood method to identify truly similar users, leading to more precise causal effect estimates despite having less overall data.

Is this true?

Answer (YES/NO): YES